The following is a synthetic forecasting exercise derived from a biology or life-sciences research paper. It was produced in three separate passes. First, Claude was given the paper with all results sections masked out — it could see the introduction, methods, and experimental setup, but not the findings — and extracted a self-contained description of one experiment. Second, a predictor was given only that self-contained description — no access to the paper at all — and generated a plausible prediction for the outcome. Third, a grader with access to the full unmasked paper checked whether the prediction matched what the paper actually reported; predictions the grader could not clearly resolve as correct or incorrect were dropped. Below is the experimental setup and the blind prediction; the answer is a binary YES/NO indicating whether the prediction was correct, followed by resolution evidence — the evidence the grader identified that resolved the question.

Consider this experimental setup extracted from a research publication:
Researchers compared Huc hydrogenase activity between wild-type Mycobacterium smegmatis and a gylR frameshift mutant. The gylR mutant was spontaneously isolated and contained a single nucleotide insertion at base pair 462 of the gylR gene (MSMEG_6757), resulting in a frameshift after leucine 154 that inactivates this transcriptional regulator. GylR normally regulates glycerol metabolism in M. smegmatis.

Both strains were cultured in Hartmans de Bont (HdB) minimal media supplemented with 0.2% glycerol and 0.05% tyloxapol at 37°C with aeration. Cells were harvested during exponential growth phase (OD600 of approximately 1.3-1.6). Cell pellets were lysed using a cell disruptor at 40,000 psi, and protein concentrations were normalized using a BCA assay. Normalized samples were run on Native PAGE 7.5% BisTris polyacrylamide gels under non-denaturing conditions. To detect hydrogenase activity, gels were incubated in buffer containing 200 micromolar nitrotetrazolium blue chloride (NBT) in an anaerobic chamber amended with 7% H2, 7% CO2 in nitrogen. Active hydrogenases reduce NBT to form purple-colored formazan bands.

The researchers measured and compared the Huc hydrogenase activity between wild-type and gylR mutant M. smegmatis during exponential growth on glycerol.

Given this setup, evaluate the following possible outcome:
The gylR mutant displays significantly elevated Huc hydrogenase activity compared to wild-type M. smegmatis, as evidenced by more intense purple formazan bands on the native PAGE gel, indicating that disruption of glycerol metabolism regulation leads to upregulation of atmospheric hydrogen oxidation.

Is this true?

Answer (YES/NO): YES